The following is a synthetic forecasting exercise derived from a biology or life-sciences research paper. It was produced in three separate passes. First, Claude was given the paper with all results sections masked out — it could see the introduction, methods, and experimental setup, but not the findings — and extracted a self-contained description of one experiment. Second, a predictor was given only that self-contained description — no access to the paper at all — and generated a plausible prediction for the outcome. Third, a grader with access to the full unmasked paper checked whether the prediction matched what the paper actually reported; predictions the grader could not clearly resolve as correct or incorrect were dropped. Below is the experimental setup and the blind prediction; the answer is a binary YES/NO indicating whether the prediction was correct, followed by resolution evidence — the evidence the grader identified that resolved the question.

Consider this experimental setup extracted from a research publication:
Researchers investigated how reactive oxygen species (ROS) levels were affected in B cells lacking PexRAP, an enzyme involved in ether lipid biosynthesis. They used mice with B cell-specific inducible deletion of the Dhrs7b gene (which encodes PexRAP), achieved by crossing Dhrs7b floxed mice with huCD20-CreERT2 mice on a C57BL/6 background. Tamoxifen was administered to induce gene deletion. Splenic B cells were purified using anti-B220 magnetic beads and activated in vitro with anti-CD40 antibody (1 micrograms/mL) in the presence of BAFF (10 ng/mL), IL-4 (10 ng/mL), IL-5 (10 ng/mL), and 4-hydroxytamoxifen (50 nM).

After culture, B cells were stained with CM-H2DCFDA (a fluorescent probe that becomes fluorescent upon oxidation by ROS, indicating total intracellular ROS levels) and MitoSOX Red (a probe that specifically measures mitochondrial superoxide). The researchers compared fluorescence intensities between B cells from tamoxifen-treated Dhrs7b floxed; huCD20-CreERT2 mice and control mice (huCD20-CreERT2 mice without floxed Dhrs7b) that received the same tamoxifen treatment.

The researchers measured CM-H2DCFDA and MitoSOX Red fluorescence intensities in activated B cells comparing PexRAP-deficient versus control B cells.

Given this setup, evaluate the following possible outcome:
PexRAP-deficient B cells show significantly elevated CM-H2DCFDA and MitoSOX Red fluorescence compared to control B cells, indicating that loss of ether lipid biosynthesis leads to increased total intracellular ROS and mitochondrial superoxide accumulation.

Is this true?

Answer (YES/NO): YES